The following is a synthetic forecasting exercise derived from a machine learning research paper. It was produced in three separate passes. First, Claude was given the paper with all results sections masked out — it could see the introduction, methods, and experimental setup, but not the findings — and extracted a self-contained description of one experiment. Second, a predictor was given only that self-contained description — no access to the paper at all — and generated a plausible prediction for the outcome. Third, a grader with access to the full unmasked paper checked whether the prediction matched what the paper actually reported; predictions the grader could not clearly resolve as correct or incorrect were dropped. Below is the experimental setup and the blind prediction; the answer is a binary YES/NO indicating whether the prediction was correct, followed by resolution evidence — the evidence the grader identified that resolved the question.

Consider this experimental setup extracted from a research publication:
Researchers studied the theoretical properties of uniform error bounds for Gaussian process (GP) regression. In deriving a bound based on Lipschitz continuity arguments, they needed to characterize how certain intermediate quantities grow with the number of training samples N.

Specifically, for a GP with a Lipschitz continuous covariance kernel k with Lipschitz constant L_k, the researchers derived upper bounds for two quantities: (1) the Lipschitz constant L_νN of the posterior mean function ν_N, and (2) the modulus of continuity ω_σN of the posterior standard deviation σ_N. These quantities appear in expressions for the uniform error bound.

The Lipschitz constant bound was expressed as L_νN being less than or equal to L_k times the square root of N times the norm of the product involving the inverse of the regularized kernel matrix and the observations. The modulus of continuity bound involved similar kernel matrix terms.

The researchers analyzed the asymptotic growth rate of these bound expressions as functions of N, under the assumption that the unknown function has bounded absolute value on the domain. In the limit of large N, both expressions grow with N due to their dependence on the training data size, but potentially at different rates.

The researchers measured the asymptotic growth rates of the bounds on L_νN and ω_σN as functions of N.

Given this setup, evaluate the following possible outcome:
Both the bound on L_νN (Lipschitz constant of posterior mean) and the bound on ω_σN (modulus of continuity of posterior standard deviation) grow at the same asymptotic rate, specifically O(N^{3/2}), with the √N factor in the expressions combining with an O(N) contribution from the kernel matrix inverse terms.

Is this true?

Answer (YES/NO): NO